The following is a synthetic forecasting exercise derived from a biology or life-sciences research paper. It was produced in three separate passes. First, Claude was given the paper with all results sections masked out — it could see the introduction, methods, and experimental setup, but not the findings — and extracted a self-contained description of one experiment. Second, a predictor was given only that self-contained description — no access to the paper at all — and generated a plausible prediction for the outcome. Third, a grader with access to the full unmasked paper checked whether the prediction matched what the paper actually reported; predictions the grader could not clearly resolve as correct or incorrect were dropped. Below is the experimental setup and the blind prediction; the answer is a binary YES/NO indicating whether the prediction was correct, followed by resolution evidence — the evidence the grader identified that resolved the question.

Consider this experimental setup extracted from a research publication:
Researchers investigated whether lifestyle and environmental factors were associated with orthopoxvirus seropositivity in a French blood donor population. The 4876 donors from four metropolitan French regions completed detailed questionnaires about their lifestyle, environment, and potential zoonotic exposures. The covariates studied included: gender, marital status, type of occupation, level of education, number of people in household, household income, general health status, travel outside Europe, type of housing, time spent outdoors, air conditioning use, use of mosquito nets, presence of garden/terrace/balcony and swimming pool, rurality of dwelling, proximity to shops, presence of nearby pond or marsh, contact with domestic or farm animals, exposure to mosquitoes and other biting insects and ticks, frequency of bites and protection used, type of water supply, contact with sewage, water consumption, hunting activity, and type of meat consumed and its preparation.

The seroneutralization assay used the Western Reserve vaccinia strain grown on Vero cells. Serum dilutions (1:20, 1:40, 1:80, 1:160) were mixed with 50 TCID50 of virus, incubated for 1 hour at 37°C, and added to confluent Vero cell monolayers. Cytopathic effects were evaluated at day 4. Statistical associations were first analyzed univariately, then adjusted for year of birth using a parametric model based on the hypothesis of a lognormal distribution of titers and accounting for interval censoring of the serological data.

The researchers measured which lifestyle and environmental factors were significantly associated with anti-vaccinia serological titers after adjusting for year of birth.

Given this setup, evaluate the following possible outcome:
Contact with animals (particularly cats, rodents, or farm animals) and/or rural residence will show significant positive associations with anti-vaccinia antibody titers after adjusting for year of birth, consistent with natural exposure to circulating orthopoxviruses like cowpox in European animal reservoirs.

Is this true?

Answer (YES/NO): NO